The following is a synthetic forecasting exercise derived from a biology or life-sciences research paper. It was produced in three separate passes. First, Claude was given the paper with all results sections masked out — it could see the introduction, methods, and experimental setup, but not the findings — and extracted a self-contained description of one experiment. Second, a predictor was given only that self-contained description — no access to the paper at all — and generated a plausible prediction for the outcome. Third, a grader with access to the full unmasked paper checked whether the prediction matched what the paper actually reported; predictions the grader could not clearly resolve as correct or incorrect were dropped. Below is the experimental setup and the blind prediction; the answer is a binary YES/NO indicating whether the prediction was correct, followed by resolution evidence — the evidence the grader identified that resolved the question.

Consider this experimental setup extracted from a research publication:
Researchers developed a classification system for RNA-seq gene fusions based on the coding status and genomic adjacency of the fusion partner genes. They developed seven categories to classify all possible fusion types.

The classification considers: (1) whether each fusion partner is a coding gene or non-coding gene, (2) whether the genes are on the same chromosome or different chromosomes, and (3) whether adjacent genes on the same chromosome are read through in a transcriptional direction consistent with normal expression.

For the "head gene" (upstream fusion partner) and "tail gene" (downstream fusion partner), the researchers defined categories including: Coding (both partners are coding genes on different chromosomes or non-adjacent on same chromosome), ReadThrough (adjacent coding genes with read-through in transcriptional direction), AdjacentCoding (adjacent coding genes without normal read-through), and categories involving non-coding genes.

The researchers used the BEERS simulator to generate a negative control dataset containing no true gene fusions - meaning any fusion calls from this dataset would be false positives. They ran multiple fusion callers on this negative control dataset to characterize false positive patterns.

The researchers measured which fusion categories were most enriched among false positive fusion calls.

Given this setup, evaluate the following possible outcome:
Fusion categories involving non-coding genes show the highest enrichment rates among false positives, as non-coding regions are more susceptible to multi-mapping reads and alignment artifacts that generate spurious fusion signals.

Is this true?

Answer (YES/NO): NO